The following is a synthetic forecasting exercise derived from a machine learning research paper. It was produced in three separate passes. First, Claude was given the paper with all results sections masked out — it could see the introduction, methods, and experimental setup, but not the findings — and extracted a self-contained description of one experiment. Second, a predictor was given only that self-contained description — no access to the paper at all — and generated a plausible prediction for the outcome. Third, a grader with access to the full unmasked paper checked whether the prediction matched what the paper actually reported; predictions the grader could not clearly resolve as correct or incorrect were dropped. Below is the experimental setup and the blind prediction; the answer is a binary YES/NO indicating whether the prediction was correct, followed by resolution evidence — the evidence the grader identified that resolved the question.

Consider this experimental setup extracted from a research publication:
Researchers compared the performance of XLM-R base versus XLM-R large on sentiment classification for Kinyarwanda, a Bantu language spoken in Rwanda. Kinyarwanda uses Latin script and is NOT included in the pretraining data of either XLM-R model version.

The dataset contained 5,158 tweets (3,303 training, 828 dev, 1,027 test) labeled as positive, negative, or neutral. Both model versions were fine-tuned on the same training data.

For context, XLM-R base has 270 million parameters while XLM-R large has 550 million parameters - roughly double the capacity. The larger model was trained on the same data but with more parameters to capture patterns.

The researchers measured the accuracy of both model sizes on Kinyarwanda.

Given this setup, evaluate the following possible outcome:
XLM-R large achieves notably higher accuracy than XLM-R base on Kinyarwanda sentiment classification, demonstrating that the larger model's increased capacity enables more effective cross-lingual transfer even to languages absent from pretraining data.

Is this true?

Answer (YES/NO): NO